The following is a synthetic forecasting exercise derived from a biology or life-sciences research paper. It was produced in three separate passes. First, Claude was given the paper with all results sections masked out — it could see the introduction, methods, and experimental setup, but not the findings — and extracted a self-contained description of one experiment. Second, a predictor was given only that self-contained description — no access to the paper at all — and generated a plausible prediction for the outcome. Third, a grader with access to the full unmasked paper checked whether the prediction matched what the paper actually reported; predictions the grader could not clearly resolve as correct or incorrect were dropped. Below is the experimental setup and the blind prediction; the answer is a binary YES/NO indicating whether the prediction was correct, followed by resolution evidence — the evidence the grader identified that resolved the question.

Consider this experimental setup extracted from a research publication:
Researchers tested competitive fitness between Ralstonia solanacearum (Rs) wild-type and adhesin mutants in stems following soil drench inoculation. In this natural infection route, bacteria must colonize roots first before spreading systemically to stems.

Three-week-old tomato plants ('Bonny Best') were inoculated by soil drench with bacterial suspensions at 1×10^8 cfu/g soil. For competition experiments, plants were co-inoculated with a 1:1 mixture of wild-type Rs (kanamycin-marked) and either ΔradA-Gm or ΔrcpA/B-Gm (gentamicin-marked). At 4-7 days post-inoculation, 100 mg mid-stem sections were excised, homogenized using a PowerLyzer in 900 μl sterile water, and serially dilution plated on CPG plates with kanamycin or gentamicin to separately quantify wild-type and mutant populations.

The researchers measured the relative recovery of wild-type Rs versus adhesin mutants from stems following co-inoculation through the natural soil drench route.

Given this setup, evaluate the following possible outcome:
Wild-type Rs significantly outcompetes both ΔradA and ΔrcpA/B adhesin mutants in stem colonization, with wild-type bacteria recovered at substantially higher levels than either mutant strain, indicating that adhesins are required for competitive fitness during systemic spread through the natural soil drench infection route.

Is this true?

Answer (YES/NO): NO